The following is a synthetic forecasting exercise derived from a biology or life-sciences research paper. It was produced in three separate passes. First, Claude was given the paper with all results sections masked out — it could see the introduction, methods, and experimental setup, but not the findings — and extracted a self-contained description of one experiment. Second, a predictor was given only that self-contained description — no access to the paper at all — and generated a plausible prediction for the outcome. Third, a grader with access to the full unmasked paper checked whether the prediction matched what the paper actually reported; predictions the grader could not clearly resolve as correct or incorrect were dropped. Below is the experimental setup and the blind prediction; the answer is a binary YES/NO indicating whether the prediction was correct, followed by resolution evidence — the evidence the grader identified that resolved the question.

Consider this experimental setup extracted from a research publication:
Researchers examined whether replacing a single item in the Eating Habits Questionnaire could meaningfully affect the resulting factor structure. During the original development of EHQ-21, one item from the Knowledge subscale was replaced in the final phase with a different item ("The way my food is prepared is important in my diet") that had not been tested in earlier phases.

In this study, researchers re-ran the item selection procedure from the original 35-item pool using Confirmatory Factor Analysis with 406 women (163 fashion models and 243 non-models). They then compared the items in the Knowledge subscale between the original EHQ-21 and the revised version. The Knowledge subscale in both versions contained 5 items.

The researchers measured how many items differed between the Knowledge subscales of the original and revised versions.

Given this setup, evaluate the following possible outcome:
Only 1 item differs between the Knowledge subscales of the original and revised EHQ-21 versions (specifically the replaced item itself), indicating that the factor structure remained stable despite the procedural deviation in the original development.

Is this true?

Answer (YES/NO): YES